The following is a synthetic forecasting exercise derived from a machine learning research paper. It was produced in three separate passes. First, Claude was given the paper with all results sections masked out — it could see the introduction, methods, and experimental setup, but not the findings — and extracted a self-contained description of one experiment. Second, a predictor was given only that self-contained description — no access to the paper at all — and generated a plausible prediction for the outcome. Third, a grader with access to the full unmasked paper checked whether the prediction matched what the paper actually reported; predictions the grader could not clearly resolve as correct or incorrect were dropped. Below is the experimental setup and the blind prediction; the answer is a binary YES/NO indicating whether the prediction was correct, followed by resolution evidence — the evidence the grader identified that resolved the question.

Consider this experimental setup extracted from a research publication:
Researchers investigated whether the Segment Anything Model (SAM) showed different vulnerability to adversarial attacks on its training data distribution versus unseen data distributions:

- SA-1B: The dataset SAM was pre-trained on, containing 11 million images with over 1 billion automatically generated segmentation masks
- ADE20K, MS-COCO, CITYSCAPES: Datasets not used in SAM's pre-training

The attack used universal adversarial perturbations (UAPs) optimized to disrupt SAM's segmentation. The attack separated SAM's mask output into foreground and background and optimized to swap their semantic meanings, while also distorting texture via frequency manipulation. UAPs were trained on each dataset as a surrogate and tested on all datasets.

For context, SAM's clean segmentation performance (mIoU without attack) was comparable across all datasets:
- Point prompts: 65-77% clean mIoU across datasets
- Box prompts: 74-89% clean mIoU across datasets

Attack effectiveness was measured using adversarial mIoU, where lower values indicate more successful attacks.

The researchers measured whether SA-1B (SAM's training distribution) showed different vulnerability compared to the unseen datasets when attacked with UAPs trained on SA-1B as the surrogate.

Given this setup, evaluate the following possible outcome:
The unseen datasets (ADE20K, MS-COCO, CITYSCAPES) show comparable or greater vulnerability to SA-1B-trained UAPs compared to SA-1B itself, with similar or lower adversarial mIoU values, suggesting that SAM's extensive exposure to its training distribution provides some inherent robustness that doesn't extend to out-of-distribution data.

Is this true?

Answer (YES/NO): NO